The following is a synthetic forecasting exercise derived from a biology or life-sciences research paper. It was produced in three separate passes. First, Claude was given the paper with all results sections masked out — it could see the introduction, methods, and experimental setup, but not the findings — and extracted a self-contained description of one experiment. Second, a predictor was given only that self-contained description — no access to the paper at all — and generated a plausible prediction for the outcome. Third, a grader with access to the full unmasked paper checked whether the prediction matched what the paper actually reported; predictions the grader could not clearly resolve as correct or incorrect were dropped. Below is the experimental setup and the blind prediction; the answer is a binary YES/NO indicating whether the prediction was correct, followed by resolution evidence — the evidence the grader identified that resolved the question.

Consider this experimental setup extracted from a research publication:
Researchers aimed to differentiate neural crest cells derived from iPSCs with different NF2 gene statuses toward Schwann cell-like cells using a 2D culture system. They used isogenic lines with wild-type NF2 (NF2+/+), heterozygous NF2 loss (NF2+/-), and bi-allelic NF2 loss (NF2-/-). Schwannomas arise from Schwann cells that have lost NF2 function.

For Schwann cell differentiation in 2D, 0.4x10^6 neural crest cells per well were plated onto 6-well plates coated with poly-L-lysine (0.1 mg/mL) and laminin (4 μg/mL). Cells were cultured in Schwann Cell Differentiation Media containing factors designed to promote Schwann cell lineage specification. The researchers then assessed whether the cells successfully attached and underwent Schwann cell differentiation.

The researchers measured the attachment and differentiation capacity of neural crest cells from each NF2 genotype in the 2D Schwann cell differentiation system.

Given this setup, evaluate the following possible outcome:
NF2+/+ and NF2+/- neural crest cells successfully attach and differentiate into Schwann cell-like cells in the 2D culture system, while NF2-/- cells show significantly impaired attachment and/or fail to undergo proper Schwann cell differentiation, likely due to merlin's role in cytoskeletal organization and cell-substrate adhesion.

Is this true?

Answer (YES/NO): NO